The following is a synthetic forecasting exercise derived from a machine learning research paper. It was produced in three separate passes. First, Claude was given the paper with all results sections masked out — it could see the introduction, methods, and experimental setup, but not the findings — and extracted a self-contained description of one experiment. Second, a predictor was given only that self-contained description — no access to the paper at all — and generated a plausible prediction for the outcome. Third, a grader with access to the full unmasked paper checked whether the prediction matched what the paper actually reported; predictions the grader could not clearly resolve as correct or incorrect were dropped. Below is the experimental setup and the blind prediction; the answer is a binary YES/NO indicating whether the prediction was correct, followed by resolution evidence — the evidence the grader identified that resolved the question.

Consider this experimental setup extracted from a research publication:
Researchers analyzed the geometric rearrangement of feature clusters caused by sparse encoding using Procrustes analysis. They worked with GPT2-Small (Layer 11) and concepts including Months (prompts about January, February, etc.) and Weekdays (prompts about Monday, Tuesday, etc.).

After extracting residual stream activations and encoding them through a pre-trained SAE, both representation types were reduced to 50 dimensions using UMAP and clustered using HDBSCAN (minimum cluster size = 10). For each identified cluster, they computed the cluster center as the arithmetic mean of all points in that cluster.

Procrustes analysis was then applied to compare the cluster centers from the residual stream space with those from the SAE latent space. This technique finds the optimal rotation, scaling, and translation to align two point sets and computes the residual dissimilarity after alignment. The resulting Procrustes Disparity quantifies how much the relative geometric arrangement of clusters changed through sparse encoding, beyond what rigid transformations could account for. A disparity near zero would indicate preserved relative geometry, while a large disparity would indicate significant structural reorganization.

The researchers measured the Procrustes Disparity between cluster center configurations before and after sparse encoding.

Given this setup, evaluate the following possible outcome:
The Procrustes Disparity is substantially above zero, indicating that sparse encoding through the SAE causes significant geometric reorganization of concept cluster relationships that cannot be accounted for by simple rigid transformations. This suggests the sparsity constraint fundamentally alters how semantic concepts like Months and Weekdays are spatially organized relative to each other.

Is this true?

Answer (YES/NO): YES